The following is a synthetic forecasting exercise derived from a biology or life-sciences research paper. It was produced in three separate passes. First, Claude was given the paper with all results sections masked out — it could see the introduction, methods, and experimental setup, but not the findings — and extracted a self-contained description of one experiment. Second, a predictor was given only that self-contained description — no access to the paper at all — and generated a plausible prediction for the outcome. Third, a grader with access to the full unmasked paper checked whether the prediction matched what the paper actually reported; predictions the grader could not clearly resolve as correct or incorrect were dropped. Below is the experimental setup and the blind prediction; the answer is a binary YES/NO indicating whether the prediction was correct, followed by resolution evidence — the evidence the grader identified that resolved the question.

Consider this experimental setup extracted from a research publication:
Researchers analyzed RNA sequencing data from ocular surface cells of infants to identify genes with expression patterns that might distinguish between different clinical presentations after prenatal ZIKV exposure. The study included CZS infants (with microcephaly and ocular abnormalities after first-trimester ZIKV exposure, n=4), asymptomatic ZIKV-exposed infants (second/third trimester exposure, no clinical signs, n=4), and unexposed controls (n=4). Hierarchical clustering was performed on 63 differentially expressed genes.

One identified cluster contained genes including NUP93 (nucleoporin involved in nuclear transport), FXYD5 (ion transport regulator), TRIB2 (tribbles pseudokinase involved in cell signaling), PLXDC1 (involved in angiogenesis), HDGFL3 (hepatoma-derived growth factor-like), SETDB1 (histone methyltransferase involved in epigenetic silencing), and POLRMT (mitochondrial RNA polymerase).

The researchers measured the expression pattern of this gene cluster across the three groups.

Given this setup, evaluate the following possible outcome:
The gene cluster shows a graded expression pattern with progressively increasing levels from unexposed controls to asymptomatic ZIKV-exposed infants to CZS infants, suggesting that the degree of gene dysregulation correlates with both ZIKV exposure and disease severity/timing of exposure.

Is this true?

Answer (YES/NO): NO